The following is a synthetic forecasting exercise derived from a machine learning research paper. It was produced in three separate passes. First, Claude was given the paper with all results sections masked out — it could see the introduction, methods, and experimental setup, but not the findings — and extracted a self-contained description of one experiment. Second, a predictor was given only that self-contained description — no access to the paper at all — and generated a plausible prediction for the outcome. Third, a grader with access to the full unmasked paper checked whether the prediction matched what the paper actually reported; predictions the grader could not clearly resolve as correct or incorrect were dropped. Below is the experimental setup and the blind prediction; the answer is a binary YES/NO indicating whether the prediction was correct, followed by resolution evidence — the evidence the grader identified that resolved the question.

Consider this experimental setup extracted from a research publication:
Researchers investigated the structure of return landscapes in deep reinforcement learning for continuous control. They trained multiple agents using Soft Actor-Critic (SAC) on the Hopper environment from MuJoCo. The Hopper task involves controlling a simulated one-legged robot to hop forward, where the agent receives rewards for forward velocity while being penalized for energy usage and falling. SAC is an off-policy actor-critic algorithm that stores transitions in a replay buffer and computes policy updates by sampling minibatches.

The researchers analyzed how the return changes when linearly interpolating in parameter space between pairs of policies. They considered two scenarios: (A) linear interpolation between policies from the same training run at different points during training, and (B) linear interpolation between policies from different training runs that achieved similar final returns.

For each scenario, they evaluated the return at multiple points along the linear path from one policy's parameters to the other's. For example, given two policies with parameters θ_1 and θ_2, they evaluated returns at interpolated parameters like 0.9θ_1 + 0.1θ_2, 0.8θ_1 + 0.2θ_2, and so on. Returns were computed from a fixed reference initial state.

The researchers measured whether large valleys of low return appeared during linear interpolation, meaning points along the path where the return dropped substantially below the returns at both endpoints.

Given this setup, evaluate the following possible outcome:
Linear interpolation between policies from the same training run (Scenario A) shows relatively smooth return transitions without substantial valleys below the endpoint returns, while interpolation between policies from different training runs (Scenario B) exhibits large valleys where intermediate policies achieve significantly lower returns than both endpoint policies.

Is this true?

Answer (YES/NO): YES